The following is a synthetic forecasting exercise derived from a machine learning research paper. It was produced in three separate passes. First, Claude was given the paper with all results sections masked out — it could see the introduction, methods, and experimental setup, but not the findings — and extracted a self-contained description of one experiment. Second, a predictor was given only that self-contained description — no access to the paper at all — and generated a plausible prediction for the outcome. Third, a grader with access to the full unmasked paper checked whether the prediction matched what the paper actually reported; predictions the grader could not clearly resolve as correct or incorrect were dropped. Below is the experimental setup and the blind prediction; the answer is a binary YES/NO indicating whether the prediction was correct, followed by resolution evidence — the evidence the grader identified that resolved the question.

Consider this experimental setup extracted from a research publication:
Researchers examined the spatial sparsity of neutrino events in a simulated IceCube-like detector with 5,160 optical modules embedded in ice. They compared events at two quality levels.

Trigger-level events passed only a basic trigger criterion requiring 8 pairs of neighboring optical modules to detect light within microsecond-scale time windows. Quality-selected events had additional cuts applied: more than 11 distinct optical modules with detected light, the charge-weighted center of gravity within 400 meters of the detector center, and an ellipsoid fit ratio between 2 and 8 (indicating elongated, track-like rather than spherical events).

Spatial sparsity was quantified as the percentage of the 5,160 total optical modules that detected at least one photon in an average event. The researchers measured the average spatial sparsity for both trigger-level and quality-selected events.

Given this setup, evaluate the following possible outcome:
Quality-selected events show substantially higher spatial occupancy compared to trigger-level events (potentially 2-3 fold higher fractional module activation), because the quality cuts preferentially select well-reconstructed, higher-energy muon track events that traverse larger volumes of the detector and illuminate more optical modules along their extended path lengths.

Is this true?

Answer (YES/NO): NO